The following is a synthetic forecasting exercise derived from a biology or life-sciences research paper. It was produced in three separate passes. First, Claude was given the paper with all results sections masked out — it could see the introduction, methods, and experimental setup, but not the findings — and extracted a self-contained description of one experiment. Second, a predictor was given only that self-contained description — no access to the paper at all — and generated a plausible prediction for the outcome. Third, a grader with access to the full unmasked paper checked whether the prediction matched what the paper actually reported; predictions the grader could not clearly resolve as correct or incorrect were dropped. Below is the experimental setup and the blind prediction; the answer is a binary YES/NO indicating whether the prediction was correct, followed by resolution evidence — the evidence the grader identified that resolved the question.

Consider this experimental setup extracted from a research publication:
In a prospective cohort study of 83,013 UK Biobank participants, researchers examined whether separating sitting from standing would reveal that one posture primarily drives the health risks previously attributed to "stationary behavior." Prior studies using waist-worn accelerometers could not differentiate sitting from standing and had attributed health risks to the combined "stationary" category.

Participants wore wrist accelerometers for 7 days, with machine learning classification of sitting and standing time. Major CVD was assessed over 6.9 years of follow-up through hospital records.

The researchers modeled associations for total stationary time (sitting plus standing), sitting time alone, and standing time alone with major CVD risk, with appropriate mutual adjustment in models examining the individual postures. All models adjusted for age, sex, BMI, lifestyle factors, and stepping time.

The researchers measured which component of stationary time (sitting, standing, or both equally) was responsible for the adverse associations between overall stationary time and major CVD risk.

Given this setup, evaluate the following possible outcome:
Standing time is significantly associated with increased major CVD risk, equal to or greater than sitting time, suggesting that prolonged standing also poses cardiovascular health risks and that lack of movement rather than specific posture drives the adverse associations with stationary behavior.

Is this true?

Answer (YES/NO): NO